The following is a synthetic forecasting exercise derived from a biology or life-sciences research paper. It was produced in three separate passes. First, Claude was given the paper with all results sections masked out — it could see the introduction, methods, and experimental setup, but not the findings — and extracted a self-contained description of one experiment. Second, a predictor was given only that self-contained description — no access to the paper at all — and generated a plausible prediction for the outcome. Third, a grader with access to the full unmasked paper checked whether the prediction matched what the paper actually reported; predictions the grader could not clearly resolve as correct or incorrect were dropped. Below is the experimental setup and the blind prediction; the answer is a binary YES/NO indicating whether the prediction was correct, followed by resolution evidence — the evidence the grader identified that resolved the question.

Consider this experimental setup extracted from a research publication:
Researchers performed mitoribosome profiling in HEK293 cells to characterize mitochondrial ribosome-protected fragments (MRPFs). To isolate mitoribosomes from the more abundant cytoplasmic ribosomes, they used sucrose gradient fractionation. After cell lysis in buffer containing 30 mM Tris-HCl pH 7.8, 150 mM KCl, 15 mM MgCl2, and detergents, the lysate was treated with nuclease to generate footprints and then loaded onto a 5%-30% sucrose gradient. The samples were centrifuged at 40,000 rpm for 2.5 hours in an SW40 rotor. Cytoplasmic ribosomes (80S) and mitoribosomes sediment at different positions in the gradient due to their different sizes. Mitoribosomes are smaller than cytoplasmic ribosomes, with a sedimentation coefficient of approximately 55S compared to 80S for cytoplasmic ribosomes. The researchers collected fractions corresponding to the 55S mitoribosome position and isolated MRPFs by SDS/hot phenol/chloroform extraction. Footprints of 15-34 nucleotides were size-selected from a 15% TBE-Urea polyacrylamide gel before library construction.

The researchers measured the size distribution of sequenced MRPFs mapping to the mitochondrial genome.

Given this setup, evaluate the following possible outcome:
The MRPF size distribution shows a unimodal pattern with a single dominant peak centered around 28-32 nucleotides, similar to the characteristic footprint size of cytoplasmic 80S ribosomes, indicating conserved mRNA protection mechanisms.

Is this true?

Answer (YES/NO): NO